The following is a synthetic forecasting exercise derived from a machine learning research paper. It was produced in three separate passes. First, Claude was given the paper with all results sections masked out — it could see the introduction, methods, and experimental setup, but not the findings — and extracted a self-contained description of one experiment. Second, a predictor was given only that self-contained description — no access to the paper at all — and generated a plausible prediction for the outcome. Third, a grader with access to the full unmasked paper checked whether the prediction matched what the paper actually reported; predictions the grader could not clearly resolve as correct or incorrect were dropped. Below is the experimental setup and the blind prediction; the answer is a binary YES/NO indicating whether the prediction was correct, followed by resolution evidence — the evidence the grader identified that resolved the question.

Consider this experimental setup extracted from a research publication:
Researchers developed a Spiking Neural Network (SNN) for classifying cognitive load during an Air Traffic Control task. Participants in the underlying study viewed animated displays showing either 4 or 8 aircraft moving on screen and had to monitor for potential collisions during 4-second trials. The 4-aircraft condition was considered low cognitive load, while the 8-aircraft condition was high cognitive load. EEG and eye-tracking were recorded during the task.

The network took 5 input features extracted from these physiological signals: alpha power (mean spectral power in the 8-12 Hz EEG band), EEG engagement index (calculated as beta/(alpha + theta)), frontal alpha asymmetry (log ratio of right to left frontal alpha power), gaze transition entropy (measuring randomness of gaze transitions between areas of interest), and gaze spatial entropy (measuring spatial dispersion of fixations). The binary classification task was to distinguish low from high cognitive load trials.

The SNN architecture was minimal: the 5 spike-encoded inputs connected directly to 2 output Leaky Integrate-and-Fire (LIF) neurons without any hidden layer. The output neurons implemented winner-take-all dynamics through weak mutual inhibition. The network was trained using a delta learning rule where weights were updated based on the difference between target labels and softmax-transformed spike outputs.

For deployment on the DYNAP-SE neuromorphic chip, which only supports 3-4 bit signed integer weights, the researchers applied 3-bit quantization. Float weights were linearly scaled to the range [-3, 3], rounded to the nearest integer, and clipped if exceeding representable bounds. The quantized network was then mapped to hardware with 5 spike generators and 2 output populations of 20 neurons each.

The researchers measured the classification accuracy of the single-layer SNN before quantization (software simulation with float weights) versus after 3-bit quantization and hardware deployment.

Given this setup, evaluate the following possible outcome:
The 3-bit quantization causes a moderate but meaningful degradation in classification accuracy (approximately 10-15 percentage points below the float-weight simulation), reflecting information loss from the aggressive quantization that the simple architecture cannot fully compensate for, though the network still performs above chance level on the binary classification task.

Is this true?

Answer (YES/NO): NO